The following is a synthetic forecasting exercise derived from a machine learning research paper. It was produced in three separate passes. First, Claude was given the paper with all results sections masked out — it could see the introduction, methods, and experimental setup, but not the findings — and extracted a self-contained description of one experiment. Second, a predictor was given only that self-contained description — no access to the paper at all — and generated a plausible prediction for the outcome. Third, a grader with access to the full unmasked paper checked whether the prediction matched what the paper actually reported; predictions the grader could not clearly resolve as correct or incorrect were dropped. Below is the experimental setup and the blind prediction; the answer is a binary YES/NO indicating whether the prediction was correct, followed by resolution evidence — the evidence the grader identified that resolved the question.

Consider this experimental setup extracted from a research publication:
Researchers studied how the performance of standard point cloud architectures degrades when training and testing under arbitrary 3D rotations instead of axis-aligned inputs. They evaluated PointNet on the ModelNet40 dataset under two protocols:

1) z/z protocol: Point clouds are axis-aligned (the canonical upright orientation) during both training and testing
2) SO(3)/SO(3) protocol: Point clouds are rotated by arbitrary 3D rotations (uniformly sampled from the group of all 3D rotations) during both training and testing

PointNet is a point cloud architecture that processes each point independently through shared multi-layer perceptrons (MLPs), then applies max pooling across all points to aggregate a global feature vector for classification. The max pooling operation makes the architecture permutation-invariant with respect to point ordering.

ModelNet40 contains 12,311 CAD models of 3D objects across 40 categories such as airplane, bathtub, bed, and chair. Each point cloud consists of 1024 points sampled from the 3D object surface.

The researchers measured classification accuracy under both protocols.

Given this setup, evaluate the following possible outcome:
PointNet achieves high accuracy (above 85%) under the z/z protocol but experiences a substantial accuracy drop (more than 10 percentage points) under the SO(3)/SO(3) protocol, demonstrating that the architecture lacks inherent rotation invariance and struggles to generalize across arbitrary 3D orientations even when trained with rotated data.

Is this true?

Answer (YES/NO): YES